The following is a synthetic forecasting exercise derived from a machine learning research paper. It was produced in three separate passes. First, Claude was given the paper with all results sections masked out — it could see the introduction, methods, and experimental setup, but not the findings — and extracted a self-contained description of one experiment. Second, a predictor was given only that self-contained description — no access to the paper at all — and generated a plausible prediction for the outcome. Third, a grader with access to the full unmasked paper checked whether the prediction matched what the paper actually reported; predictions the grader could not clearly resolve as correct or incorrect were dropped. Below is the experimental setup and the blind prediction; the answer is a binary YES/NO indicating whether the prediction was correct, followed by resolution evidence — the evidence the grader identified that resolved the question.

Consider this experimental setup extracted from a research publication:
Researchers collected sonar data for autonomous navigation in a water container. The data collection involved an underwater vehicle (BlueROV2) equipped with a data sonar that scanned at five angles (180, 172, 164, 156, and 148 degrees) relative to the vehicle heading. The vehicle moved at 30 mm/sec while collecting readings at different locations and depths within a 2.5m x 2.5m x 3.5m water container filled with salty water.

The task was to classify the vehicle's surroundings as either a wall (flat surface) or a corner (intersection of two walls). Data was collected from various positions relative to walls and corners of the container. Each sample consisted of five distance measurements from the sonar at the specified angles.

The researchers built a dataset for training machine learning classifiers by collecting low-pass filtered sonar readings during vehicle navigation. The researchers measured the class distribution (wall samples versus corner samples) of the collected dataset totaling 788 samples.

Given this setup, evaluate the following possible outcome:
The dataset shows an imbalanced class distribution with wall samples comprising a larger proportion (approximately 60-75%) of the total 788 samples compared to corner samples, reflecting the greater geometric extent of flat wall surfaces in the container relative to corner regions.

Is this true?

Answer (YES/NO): NO